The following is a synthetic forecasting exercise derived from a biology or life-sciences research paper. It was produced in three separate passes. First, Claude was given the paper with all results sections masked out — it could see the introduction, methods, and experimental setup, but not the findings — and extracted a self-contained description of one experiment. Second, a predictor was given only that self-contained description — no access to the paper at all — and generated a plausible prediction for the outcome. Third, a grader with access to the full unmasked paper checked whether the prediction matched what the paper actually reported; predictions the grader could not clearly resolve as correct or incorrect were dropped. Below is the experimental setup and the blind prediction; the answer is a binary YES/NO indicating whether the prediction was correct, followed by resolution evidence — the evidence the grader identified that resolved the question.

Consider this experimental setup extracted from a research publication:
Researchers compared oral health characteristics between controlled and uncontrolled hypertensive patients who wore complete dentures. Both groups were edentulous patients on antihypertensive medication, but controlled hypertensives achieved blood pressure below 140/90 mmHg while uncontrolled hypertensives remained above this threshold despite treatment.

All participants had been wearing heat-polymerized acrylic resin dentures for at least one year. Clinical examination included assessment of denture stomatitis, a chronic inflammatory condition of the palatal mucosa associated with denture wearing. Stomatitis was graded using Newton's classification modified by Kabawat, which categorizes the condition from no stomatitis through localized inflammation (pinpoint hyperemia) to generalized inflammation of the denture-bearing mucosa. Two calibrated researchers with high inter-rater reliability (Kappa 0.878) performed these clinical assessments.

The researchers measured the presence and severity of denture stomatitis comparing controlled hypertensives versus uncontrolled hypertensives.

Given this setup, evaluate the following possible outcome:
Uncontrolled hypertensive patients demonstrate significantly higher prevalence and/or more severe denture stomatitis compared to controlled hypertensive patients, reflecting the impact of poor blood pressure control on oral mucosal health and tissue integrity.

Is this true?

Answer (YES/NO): NO